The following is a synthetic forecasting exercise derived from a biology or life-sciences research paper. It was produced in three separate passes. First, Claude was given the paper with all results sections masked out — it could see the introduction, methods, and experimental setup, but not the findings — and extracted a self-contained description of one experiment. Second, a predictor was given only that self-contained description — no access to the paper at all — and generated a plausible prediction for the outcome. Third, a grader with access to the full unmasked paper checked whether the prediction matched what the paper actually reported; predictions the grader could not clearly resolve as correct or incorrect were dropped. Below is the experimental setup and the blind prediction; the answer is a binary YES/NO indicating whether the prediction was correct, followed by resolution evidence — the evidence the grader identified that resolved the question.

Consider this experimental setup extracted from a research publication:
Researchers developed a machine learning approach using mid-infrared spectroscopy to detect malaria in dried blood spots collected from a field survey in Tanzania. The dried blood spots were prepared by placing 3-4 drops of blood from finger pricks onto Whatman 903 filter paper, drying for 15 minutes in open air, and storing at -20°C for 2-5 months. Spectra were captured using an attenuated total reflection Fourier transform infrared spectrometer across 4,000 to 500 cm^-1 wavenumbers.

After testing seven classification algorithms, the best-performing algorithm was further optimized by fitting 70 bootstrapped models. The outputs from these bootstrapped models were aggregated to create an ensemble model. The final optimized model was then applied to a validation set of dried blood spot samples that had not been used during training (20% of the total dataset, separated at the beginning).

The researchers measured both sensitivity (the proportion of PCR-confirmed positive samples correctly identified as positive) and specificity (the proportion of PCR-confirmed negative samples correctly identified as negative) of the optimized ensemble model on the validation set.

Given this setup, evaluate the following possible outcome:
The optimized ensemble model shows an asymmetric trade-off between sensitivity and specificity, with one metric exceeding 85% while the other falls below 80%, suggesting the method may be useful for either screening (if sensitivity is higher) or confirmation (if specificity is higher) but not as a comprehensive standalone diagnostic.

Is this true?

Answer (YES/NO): NO